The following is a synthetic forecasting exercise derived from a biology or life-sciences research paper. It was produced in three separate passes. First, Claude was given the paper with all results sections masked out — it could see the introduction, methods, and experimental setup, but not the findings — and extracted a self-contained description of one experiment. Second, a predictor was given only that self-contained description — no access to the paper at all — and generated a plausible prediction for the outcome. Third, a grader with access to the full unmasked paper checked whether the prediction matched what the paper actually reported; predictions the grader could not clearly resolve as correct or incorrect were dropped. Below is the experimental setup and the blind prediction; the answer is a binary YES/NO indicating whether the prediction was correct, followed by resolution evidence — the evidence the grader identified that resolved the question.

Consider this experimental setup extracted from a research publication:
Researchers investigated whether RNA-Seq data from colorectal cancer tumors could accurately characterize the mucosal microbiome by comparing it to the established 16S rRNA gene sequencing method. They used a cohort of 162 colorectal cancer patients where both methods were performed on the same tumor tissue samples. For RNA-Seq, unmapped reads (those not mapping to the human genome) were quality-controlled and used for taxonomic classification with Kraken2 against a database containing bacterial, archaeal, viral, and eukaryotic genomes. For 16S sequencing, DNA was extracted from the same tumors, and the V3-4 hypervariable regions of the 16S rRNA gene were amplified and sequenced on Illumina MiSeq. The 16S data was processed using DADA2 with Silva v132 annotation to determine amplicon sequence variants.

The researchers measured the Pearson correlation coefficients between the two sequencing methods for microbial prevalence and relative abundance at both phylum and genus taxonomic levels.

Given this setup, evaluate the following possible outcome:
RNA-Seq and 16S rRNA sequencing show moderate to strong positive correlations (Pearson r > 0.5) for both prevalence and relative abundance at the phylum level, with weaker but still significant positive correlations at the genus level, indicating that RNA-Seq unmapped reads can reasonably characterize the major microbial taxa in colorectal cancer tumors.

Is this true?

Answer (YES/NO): YES